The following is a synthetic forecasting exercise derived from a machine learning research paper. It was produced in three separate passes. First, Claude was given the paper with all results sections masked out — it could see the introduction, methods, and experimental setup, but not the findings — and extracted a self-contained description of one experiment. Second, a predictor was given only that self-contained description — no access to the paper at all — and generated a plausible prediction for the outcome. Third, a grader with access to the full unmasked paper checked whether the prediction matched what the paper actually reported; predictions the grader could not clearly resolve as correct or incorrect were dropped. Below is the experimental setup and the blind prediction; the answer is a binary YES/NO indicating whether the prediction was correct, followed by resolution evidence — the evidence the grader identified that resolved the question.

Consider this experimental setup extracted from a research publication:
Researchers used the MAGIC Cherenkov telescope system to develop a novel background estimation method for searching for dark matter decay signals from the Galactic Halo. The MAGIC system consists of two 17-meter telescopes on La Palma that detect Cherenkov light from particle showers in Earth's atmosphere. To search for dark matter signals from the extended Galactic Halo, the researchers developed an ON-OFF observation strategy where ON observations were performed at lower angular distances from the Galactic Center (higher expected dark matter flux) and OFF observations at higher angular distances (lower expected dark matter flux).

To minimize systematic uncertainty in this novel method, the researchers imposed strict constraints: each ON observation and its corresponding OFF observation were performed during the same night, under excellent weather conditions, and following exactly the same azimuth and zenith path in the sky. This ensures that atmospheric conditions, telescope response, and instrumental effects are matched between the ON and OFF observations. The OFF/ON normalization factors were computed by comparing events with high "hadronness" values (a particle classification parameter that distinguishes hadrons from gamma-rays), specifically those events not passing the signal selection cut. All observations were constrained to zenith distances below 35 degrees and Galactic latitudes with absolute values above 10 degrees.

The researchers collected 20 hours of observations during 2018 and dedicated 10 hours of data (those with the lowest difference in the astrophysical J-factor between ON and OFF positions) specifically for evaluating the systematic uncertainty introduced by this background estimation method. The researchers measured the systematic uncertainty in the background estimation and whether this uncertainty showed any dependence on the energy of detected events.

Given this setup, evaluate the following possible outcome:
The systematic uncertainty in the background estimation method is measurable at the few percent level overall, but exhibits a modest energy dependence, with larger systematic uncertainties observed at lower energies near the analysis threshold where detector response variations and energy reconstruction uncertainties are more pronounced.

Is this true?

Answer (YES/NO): NO